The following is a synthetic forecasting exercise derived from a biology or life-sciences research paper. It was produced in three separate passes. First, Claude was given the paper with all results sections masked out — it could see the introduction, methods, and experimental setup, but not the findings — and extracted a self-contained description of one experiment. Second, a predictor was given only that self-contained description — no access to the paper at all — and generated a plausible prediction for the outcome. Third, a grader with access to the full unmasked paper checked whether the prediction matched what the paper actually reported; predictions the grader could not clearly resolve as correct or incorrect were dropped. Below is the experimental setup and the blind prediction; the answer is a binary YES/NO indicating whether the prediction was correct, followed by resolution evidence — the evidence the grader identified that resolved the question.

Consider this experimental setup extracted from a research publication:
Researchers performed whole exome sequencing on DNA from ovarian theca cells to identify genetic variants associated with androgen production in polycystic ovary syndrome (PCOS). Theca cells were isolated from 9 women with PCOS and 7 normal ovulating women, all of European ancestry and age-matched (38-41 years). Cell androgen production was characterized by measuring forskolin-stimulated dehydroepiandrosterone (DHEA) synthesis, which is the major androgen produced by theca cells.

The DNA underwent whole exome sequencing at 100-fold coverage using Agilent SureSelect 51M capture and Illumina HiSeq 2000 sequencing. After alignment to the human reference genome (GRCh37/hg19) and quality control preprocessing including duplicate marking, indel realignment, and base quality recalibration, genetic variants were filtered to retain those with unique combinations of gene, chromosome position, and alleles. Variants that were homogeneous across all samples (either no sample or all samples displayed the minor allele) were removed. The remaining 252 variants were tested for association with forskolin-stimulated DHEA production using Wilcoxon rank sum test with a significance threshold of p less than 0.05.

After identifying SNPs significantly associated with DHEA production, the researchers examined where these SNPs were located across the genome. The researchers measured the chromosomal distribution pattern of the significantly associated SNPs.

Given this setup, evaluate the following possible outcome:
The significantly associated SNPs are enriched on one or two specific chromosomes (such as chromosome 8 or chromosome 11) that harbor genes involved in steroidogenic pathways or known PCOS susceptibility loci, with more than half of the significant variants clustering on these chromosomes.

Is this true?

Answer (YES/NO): NO